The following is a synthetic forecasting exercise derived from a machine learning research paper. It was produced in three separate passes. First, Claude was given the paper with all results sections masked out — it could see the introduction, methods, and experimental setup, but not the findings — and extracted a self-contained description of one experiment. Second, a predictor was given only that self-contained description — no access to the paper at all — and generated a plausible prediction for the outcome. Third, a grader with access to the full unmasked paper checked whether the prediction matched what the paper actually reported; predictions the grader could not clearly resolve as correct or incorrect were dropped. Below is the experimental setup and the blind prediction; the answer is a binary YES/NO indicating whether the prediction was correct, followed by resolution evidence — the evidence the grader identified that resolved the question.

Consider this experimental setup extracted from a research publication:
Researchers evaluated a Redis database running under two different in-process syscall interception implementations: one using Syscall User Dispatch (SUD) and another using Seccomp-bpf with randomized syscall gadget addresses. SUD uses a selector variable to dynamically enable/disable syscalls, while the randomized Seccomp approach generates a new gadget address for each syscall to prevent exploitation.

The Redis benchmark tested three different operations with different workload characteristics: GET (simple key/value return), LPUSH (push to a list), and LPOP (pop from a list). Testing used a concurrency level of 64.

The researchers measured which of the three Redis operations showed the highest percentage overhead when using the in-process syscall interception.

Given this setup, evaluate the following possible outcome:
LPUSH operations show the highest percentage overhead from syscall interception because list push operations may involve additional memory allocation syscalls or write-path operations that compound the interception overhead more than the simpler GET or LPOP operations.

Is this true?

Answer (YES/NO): NO